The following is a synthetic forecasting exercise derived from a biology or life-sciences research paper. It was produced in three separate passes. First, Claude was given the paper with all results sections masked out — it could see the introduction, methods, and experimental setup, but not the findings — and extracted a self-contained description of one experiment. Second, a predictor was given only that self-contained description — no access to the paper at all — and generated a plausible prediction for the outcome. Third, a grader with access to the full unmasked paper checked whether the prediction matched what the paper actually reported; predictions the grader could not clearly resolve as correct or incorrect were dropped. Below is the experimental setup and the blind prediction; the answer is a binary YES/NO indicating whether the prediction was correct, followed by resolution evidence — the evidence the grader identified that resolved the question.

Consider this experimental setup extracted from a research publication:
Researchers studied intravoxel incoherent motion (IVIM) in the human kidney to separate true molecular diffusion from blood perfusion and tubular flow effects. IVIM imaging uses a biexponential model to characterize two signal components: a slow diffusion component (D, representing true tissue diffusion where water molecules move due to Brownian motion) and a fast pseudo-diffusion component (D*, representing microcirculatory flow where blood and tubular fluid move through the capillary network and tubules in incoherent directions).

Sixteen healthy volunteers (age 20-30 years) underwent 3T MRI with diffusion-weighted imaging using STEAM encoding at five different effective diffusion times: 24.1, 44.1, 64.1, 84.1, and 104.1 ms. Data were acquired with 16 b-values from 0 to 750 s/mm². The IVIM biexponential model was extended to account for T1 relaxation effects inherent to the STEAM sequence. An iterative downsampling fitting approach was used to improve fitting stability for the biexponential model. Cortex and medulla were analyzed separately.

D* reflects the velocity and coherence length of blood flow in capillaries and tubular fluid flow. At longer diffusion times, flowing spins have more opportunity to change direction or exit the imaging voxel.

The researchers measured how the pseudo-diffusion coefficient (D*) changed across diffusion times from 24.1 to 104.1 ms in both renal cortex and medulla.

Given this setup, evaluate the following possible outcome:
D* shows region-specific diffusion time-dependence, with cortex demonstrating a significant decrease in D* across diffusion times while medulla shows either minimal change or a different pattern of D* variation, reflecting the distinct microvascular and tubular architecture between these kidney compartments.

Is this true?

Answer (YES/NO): YES